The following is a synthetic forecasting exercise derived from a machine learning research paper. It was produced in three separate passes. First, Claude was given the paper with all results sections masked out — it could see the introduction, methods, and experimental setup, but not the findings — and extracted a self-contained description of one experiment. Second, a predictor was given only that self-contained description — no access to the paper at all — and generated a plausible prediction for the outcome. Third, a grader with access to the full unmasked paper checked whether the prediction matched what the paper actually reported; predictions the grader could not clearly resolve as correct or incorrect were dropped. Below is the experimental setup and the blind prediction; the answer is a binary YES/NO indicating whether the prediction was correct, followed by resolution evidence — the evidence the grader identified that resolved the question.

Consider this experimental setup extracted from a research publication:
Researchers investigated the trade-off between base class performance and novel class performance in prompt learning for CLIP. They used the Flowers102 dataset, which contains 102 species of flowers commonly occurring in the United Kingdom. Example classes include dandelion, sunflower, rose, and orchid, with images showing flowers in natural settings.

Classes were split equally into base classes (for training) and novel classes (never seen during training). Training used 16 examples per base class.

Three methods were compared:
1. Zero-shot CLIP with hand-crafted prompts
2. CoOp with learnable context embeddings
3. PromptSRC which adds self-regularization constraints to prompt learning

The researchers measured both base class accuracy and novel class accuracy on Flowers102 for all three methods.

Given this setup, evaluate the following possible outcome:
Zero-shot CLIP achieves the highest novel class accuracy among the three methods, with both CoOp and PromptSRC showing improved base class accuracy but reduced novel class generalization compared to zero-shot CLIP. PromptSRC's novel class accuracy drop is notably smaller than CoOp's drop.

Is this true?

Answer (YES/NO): YES